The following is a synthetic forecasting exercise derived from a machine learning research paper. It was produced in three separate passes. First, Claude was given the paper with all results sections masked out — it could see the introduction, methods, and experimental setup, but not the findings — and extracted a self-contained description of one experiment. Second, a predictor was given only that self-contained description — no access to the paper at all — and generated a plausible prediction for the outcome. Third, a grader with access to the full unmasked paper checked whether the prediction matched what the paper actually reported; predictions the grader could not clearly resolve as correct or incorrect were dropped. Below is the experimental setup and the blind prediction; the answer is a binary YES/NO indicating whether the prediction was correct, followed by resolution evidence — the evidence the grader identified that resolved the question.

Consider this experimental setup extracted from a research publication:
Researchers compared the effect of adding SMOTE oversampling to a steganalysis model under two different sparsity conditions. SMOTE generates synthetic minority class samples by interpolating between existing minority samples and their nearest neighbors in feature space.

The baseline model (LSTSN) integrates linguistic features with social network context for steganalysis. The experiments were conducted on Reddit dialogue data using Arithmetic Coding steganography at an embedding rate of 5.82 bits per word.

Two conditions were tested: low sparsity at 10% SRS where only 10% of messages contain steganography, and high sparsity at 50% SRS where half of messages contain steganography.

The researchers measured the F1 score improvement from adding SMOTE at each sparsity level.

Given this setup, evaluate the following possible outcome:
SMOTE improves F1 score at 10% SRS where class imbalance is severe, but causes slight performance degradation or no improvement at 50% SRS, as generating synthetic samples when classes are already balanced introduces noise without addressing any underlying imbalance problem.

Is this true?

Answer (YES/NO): NO